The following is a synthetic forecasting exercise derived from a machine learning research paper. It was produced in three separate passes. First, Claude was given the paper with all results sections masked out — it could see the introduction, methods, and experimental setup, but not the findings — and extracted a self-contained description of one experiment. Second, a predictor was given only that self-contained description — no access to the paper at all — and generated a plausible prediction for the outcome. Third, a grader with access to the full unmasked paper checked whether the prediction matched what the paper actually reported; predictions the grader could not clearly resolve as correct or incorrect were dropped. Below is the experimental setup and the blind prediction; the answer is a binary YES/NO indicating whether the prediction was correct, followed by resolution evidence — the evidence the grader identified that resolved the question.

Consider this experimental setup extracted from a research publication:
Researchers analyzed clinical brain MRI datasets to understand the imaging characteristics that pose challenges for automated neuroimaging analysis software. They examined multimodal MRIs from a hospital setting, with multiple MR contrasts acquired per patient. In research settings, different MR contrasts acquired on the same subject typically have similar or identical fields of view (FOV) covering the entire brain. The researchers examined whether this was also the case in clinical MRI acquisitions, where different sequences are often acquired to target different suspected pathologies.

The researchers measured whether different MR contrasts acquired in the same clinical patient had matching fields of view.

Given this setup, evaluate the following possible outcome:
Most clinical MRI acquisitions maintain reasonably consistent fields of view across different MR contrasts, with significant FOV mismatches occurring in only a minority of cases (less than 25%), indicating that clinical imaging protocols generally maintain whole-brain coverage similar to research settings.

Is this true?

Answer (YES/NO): NO